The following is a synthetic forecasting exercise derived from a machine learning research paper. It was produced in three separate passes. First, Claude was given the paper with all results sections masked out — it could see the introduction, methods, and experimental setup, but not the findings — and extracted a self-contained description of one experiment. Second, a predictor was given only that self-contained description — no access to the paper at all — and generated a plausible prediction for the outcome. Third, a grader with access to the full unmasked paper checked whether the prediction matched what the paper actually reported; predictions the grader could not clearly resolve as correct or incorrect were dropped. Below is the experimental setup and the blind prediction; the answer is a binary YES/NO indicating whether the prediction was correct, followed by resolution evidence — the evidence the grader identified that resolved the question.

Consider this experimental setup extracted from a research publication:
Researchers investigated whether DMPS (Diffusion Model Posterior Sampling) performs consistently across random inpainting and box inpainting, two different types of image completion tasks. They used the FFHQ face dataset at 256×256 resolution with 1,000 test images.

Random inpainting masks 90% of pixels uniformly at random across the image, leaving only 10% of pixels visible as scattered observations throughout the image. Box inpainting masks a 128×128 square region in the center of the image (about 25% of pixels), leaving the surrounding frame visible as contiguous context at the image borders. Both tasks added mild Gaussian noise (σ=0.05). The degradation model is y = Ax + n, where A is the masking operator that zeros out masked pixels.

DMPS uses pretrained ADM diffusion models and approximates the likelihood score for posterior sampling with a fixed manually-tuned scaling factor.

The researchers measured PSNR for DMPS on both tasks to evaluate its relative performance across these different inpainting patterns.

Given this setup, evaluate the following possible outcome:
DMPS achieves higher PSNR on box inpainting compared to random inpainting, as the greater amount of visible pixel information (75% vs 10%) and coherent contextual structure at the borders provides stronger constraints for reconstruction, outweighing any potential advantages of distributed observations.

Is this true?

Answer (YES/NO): YES